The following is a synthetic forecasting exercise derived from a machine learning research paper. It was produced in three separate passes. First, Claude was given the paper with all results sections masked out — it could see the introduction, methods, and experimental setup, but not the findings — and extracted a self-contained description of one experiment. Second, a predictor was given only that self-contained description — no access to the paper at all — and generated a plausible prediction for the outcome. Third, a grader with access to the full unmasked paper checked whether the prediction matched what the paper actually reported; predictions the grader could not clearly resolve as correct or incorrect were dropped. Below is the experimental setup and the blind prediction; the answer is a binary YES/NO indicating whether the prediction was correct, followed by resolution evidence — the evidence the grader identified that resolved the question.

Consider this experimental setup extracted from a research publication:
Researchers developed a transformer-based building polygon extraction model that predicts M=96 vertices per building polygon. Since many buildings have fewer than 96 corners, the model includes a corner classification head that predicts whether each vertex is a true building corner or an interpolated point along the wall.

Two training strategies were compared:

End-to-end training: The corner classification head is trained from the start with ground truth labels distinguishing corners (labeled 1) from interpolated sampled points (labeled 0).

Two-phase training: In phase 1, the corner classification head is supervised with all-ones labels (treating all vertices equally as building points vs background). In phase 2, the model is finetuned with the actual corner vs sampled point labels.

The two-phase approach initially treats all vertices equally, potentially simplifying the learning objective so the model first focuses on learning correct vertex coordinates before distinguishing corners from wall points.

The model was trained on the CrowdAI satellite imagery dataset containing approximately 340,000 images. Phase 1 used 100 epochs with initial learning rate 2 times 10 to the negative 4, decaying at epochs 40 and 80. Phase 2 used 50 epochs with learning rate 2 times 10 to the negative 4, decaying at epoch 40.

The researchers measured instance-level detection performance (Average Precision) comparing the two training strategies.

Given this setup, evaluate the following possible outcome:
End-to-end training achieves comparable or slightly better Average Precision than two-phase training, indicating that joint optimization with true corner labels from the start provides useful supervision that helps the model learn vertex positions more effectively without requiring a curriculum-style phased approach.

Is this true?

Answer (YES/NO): NO